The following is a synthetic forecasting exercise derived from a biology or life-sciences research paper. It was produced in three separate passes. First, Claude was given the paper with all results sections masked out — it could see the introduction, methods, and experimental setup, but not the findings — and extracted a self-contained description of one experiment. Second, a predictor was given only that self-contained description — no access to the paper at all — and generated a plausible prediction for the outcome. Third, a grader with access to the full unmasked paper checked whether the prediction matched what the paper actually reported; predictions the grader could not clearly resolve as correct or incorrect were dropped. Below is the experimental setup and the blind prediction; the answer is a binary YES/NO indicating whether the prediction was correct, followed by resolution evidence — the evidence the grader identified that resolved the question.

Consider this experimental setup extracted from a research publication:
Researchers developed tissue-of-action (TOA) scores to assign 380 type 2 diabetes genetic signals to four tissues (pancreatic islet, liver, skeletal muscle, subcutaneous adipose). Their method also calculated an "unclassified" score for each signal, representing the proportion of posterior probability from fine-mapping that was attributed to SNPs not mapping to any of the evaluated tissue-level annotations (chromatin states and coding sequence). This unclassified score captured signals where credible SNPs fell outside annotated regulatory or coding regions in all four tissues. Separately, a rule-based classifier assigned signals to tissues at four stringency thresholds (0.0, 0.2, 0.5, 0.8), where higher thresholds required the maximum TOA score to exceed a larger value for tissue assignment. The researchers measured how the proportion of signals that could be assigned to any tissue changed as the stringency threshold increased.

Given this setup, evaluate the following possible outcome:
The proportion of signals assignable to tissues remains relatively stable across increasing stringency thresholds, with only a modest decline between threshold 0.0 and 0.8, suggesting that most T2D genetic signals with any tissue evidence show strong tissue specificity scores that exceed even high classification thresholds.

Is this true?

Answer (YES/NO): NO